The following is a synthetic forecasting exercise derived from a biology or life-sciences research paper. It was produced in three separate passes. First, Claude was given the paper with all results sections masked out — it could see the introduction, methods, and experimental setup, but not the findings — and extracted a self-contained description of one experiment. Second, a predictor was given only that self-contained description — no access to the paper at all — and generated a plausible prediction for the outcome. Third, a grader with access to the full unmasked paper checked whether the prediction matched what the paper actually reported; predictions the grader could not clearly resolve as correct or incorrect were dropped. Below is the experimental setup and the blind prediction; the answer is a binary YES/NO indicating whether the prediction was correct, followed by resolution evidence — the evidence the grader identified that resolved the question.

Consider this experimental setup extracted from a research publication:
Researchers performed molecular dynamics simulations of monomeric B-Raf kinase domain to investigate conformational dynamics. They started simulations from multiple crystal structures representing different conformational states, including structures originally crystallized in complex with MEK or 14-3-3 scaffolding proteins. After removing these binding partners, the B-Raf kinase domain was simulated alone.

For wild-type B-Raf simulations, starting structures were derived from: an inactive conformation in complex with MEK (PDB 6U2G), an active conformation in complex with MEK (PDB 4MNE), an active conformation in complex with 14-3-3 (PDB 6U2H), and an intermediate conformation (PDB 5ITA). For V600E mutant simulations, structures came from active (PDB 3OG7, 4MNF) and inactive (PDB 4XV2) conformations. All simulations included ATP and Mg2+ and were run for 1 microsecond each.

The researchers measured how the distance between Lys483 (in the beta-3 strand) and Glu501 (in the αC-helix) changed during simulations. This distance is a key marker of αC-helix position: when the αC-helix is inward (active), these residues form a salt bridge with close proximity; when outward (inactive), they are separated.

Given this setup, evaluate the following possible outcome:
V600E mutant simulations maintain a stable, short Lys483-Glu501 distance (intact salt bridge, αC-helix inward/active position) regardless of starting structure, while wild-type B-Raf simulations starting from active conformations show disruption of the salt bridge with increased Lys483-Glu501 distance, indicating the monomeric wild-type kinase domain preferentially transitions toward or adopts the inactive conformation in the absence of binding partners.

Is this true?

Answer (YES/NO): NO